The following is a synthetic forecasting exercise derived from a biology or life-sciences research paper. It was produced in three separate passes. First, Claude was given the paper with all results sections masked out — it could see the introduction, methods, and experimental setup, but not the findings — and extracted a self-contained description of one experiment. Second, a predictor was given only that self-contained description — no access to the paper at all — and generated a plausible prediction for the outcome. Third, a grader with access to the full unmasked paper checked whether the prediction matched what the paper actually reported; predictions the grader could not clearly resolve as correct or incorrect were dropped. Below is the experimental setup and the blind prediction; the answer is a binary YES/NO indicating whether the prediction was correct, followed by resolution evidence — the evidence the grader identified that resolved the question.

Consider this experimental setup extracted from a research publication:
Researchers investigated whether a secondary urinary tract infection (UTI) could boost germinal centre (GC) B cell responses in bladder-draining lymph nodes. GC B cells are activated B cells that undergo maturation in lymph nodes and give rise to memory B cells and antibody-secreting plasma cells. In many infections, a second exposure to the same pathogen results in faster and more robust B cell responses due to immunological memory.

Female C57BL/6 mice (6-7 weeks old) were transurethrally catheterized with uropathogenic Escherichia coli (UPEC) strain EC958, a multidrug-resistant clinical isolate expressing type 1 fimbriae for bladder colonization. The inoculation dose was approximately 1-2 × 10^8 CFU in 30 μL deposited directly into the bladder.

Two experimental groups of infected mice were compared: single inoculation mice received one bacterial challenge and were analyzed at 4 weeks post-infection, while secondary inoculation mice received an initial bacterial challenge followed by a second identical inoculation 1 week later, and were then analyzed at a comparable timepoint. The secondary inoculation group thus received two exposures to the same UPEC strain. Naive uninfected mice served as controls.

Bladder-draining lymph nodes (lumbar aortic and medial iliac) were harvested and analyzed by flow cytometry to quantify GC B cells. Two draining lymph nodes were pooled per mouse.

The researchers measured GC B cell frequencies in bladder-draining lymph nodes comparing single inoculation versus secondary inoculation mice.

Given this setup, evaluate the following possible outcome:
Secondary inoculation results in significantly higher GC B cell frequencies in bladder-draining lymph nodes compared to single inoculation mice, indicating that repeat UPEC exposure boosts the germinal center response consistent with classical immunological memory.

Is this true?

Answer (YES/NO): NO